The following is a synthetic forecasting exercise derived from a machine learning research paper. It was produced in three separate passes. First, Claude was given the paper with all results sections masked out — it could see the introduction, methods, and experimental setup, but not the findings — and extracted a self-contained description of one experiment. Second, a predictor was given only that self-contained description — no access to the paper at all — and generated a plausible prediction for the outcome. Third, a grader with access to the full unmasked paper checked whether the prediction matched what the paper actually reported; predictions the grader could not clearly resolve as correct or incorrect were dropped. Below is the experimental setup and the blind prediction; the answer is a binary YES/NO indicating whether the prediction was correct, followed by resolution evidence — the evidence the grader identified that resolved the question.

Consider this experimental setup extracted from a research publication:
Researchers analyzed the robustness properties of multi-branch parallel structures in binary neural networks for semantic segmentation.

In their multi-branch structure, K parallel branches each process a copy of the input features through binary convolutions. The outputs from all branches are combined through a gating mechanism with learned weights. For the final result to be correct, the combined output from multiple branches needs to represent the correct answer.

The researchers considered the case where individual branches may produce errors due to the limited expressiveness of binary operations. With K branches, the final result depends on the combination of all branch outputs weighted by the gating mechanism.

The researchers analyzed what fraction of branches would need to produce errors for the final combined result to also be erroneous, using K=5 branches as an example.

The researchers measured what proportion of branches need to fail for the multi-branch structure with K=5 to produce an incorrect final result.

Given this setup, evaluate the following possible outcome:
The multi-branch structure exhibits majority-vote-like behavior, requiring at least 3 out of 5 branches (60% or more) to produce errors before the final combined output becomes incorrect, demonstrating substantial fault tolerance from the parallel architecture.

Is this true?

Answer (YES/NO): YES